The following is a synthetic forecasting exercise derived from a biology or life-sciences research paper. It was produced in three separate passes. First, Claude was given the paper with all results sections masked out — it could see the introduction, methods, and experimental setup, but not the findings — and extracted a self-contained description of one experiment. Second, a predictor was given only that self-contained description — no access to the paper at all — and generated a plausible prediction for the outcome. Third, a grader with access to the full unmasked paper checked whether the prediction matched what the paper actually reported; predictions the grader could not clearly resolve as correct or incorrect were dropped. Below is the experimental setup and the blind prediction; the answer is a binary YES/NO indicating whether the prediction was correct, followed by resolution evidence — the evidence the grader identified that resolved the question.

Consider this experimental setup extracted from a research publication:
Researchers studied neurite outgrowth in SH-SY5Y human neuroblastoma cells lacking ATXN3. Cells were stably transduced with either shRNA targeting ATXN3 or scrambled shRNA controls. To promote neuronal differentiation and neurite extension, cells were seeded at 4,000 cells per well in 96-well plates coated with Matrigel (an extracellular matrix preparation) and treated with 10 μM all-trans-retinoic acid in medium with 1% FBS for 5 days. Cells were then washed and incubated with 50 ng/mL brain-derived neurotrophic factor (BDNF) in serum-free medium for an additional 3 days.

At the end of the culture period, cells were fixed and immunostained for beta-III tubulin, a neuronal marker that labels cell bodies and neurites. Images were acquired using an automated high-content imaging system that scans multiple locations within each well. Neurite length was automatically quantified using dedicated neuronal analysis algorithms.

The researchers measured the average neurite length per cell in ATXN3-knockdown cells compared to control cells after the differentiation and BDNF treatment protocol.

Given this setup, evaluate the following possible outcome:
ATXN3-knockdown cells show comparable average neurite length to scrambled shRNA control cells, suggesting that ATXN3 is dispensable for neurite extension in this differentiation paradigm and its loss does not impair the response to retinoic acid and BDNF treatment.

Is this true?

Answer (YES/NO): NO